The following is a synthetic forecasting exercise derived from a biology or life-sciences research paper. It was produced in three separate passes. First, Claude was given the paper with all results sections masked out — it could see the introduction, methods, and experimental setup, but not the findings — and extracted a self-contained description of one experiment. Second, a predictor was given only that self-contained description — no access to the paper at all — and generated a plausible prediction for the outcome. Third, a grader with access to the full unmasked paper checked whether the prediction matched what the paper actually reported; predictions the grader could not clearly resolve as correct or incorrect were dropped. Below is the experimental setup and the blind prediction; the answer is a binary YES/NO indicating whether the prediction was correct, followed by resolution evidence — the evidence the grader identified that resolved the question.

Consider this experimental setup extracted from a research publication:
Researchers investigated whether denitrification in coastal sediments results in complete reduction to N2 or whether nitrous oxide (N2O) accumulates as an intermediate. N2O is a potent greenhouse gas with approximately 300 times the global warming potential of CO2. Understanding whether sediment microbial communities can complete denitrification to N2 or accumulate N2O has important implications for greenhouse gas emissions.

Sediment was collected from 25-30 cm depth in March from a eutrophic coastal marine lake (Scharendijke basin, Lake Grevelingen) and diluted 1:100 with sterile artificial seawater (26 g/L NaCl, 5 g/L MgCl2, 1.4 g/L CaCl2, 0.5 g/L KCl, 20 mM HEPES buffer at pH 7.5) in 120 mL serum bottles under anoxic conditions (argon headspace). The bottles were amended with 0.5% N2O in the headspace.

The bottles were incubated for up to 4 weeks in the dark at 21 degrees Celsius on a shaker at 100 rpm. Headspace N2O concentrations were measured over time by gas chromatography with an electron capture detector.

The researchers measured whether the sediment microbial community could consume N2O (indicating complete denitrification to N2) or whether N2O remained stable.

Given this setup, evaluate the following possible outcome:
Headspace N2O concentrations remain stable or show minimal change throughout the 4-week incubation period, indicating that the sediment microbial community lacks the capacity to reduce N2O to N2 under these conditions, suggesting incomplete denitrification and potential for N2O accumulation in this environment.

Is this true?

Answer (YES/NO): NO